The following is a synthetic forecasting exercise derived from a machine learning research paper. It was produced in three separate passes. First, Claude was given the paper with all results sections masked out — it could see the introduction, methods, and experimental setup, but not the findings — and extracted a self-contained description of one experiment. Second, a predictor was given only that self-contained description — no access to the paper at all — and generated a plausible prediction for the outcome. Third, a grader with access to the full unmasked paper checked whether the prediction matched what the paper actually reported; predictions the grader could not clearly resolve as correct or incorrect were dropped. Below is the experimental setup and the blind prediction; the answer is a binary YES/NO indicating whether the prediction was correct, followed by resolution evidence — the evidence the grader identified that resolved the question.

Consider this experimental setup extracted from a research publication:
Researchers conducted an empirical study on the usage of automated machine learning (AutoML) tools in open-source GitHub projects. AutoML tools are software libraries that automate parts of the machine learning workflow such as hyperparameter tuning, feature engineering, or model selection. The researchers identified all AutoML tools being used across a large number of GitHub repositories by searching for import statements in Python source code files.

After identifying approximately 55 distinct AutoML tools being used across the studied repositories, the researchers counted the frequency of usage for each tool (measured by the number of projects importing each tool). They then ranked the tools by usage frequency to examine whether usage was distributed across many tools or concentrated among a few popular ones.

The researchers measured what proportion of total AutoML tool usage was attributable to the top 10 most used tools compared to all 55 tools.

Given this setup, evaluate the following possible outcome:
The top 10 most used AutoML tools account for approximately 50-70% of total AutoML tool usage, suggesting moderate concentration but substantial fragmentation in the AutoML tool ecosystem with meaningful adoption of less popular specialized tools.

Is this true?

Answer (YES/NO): YES